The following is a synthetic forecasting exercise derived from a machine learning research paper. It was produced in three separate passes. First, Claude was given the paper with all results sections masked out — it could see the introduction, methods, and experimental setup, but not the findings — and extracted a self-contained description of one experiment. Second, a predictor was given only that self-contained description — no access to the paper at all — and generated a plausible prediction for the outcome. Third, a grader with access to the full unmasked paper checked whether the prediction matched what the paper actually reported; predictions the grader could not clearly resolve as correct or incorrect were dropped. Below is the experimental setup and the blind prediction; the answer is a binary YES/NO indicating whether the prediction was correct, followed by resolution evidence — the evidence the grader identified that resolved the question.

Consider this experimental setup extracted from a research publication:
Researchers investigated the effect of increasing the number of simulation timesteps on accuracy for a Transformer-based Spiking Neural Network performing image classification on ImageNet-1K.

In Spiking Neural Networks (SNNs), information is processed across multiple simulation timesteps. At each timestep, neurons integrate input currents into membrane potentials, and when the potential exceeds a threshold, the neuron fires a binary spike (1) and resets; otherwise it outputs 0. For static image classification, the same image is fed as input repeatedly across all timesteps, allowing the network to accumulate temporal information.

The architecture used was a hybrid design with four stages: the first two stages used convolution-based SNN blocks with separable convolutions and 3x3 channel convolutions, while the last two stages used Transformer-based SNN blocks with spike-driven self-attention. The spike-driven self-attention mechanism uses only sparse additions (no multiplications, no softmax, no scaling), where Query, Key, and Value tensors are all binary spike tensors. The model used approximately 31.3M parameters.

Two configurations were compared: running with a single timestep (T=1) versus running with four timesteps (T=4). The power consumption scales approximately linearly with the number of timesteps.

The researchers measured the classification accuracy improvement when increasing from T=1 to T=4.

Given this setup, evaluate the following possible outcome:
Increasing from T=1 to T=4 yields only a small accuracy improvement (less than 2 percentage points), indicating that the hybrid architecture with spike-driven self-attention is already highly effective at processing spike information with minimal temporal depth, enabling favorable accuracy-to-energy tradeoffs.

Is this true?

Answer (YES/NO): YES